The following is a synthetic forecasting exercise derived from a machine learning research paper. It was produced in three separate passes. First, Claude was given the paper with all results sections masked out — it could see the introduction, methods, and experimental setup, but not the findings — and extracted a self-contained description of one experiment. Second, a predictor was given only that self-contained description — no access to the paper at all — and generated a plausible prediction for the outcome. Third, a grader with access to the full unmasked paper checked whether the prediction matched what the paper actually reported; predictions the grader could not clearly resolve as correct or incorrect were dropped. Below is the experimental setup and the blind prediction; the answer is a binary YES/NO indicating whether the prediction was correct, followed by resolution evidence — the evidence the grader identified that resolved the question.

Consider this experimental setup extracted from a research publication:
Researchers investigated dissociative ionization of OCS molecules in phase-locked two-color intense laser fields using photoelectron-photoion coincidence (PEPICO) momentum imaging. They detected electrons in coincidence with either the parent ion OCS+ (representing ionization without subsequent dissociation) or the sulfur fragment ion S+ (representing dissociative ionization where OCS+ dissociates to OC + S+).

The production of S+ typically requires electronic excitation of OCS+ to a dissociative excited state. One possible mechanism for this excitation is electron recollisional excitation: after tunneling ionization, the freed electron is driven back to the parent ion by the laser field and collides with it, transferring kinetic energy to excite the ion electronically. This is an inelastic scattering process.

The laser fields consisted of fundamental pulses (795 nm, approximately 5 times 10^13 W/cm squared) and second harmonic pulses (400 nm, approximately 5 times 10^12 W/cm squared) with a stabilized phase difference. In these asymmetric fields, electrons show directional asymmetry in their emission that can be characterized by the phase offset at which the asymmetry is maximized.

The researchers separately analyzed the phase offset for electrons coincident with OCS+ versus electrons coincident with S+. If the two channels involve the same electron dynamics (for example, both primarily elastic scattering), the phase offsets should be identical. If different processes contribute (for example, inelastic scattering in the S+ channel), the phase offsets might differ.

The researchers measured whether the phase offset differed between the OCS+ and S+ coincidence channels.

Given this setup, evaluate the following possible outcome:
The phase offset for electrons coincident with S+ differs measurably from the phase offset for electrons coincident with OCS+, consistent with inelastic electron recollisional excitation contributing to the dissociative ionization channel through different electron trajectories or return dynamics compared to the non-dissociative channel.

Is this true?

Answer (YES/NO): YES